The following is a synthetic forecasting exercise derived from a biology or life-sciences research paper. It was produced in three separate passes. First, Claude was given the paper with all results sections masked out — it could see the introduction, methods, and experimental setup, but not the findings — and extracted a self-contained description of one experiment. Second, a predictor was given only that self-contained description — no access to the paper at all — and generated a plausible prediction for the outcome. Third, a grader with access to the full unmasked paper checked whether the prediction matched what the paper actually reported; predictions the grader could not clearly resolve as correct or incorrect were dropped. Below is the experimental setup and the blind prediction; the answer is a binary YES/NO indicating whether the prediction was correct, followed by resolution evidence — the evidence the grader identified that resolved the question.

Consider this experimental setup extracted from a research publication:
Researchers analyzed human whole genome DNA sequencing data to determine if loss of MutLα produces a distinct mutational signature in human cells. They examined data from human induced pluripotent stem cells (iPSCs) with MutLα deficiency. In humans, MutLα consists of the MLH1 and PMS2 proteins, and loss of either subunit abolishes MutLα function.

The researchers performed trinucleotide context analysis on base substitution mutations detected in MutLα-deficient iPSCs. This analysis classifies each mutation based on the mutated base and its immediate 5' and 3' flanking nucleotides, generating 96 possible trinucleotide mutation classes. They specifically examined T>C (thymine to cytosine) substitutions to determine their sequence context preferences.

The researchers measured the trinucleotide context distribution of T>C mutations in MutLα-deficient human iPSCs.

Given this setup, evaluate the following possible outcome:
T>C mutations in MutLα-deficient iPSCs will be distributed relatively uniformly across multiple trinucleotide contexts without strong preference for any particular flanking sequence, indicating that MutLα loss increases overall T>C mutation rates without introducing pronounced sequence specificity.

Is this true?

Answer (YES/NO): NO